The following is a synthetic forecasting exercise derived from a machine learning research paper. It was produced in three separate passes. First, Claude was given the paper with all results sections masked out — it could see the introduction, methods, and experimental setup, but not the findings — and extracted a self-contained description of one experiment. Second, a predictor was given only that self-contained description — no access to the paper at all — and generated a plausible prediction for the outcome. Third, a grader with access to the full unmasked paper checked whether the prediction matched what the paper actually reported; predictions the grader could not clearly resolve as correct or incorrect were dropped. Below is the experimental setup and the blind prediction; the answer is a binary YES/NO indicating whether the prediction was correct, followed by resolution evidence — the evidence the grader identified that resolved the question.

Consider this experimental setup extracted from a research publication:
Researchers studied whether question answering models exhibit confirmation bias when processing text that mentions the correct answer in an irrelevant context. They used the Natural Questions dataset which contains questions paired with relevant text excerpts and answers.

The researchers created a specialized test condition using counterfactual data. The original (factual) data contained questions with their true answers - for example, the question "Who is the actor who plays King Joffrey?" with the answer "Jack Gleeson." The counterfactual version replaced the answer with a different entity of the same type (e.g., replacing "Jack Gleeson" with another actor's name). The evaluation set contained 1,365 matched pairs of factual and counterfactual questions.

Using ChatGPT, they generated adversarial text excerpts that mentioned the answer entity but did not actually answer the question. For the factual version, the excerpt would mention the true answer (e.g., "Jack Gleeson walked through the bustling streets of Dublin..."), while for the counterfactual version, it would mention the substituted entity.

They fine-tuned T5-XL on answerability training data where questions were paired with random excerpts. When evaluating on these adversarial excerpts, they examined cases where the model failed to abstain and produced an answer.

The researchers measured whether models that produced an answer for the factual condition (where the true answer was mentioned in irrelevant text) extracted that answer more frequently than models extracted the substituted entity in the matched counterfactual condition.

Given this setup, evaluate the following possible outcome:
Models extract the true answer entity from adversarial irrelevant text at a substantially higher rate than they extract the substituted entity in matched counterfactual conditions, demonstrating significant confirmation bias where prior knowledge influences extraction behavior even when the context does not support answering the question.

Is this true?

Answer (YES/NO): YES